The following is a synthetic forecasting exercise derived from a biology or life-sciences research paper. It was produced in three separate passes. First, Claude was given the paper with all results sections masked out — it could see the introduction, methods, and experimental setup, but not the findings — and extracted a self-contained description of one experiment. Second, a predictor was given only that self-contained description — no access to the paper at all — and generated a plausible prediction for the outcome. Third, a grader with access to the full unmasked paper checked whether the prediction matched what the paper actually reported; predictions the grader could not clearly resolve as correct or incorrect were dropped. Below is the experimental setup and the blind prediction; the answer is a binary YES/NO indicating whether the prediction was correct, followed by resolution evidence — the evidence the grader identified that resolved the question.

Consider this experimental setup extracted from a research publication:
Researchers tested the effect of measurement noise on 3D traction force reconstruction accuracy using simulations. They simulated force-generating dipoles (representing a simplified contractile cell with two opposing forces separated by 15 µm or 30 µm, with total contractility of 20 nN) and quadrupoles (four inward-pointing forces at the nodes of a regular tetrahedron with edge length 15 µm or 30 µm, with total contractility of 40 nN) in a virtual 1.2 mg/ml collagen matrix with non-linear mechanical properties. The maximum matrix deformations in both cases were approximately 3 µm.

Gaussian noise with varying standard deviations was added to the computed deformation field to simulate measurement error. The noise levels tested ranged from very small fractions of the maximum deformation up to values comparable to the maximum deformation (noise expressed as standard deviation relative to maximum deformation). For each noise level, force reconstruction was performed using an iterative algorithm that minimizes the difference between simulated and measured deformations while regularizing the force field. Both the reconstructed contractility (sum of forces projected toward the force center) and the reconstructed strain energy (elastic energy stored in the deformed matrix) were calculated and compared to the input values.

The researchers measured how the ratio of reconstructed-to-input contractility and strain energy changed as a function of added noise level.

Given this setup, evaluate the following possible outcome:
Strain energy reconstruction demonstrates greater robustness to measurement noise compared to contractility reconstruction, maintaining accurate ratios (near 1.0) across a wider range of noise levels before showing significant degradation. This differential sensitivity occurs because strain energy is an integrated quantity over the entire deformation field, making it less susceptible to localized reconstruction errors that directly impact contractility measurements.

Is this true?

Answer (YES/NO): NO